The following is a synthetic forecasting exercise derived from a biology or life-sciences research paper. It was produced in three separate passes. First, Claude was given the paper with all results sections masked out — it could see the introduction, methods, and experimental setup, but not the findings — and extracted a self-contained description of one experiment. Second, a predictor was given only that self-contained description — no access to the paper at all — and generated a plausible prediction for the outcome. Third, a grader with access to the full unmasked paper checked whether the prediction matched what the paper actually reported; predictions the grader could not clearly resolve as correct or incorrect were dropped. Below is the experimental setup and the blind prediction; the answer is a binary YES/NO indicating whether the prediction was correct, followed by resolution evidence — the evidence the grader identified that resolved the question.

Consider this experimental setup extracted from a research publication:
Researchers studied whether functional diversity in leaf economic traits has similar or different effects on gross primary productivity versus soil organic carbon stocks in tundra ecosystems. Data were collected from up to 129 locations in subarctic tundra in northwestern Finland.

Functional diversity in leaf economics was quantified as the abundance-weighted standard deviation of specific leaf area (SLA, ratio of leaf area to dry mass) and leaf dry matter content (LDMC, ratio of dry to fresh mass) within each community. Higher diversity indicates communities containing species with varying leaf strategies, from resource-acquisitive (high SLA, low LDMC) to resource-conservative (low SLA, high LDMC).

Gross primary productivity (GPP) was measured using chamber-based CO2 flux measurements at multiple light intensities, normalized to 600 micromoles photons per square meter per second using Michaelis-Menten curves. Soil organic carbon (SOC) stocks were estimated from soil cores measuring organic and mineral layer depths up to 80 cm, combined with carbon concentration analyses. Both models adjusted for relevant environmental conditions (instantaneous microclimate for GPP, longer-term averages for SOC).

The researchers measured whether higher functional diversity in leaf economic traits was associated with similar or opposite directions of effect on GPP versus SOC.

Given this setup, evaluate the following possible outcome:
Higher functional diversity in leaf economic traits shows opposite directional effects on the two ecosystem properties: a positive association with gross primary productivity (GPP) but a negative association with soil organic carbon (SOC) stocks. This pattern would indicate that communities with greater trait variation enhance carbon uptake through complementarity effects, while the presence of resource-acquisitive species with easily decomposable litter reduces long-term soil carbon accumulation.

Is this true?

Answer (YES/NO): NO